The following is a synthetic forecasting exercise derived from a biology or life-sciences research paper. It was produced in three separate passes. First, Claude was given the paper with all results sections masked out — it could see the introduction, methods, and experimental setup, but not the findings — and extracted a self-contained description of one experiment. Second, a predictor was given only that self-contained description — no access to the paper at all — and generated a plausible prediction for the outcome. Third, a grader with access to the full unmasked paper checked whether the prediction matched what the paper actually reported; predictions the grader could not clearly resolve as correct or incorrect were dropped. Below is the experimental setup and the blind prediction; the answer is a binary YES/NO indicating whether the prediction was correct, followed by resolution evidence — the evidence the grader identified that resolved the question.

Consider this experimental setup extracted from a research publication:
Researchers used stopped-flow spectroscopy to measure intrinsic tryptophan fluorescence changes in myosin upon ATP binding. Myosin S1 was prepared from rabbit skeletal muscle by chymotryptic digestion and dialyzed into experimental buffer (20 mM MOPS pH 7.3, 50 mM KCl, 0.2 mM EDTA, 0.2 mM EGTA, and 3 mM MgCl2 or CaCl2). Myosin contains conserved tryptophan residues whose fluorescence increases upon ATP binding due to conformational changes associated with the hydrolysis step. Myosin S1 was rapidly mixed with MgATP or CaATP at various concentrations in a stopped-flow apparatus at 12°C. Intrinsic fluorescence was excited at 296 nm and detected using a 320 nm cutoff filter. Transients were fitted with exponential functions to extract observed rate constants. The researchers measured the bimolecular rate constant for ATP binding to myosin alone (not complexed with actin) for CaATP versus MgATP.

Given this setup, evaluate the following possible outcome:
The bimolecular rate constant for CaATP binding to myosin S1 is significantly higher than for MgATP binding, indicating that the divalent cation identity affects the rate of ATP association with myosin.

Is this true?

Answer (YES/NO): YES